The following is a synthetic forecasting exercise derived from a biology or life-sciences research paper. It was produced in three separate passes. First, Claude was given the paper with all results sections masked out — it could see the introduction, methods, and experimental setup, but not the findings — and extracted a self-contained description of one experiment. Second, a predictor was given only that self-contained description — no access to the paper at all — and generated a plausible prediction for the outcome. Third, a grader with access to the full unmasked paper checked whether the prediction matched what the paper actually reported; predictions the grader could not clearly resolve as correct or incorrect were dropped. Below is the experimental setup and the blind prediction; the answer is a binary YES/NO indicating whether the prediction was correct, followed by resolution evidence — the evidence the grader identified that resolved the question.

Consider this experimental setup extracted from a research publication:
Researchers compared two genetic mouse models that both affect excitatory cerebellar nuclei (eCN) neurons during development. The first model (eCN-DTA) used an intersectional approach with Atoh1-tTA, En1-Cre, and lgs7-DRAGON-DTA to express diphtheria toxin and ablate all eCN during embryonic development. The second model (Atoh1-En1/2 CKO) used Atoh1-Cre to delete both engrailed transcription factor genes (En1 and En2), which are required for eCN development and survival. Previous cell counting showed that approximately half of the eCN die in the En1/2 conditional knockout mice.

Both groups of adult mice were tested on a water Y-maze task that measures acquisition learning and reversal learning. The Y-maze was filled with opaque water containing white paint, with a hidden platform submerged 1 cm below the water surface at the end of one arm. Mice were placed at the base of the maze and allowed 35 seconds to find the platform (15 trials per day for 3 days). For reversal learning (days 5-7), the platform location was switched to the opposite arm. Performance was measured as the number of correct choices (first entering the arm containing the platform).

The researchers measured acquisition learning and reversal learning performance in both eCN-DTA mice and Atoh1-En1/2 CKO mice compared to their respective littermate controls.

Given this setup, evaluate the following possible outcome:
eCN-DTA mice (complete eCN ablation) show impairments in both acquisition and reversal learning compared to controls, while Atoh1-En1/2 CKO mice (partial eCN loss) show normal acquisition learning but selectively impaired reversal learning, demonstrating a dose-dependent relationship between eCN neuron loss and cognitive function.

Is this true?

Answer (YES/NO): NO